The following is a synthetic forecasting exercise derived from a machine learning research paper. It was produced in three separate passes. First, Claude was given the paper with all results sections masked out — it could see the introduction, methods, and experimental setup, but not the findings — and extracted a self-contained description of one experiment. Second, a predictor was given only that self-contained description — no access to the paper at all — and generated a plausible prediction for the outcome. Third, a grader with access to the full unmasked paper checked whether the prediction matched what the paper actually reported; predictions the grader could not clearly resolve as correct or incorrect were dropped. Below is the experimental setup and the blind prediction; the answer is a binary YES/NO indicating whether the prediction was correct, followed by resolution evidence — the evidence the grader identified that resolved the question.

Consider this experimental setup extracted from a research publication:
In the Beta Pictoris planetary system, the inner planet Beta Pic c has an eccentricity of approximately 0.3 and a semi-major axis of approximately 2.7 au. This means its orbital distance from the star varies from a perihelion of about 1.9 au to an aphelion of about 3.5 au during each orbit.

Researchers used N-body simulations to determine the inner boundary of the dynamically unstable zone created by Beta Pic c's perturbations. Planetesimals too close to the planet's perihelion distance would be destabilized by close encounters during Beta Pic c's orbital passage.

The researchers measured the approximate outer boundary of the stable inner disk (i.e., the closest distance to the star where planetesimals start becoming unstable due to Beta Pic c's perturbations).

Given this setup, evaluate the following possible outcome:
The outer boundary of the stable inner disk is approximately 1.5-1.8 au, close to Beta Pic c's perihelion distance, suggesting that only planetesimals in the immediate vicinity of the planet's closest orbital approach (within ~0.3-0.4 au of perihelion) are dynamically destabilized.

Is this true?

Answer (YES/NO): NO